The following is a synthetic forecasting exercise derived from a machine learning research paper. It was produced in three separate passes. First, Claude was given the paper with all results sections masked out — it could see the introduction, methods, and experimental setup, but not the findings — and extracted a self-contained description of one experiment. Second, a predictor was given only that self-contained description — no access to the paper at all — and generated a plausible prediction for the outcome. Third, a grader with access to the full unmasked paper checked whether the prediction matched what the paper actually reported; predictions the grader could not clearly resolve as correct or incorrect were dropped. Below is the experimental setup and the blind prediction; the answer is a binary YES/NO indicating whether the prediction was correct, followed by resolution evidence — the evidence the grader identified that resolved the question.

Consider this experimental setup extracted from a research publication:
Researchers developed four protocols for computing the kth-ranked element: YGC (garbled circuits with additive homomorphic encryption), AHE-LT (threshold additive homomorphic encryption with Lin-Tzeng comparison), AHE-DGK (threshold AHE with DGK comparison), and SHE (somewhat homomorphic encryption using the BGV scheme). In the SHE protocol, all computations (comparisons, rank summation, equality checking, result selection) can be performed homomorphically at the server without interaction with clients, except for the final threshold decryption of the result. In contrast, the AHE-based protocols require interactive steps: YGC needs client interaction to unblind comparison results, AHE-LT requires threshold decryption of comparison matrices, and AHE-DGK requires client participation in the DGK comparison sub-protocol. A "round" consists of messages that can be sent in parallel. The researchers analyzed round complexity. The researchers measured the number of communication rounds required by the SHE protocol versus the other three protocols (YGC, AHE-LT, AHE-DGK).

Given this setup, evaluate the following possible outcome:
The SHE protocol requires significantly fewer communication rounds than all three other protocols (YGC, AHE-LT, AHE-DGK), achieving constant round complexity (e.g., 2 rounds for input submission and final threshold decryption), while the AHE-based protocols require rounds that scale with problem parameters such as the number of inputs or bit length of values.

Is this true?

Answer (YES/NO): NO